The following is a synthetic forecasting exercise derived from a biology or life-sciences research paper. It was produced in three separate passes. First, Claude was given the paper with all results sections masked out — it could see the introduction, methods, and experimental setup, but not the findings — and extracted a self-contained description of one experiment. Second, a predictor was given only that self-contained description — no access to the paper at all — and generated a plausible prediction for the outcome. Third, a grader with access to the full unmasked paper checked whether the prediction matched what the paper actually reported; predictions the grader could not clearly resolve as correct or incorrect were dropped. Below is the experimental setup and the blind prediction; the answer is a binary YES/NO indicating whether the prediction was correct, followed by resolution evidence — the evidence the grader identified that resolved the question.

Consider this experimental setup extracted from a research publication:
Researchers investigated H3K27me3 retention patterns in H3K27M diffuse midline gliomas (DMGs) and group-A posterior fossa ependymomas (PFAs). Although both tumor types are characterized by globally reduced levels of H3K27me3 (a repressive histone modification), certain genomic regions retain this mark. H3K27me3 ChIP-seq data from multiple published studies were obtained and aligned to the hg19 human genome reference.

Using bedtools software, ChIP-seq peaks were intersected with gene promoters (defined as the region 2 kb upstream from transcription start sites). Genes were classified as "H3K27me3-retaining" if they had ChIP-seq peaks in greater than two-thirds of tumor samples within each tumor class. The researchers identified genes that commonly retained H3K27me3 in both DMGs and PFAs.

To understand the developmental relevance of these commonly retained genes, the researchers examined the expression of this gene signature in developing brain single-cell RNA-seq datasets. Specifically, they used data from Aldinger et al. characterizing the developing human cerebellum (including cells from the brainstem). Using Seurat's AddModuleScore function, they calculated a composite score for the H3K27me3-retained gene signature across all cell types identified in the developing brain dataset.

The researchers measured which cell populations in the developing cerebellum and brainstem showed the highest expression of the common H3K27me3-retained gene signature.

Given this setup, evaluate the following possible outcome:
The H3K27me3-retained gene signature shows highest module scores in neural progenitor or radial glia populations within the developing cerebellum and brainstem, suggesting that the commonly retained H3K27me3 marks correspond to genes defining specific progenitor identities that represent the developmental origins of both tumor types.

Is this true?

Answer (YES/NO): NO